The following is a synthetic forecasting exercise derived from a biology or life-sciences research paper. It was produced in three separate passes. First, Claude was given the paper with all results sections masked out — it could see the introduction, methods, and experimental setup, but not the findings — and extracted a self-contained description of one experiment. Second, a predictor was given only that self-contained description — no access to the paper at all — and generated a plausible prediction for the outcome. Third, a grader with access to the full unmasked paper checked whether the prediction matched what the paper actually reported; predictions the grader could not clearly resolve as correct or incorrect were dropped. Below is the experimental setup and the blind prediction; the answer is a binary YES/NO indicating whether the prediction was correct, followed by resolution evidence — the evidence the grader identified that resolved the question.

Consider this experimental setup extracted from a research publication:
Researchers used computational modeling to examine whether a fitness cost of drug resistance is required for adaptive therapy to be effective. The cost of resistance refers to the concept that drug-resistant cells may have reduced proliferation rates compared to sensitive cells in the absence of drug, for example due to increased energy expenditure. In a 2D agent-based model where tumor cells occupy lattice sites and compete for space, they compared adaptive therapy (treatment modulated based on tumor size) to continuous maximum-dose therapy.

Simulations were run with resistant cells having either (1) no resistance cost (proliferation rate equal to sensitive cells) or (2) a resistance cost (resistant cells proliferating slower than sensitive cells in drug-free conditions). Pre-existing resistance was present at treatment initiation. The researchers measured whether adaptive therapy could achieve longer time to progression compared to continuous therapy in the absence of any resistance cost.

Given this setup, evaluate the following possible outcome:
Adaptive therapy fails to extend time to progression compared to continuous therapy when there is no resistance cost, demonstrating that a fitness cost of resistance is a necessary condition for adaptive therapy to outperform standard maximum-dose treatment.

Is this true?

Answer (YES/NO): NO